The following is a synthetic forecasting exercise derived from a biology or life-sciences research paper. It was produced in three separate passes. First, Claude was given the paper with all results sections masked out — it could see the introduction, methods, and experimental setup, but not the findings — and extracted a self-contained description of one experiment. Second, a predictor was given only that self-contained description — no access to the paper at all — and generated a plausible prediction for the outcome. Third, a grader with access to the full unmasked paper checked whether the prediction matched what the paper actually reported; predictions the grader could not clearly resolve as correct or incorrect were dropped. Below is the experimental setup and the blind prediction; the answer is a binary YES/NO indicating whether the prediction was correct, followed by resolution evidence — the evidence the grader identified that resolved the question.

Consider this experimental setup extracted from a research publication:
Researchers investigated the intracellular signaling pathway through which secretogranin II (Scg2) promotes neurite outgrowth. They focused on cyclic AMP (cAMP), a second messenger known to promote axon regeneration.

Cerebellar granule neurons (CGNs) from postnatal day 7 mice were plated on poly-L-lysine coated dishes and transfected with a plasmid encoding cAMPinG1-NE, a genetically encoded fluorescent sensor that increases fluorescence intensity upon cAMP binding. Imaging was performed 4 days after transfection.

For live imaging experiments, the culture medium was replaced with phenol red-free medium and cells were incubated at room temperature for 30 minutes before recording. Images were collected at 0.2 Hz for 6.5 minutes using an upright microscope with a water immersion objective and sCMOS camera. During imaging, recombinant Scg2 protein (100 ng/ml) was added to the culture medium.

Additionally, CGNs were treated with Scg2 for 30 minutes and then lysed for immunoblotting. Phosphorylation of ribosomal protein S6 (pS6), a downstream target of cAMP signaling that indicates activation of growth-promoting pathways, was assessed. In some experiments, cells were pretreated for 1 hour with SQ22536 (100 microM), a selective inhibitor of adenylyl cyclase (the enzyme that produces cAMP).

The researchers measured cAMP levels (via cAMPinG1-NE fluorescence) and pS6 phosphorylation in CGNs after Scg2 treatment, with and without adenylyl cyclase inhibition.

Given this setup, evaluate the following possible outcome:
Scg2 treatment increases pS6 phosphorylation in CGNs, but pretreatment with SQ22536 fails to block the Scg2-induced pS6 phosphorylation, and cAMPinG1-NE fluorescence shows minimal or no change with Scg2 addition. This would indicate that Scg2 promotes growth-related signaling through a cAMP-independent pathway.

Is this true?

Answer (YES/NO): NO